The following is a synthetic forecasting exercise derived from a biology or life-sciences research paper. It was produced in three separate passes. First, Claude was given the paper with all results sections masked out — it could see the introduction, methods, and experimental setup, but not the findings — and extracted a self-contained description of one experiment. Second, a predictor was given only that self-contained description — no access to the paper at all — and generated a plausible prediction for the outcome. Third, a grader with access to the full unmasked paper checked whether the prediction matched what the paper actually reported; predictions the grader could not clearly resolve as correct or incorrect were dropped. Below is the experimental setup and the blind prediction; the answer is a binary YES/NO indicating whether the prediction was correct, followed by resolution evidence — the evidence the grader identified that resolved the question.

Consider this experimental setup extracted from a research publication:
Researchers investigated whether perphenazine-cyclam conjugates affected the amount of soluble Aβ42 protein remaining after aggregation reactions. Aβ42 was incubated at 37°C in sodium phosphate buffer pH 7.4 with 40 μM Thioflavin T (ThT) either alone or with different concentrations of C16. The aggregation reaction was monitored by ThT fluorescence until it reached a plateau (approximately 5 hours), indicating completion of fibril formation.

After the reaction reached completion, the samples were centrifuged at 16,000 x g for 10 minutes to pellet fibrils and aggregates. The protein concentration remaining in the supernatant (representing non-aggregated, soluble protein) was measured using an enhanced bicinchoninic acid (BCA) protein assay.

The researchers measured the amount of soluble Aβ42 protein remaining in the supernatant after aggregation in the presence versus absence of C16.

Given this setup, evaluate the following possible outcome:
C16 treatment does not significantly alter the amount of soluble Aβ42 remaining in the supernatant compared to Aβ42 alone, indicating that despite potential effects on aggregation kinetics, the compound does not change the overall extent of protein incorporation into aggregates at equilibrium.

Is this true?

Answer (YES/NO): YES